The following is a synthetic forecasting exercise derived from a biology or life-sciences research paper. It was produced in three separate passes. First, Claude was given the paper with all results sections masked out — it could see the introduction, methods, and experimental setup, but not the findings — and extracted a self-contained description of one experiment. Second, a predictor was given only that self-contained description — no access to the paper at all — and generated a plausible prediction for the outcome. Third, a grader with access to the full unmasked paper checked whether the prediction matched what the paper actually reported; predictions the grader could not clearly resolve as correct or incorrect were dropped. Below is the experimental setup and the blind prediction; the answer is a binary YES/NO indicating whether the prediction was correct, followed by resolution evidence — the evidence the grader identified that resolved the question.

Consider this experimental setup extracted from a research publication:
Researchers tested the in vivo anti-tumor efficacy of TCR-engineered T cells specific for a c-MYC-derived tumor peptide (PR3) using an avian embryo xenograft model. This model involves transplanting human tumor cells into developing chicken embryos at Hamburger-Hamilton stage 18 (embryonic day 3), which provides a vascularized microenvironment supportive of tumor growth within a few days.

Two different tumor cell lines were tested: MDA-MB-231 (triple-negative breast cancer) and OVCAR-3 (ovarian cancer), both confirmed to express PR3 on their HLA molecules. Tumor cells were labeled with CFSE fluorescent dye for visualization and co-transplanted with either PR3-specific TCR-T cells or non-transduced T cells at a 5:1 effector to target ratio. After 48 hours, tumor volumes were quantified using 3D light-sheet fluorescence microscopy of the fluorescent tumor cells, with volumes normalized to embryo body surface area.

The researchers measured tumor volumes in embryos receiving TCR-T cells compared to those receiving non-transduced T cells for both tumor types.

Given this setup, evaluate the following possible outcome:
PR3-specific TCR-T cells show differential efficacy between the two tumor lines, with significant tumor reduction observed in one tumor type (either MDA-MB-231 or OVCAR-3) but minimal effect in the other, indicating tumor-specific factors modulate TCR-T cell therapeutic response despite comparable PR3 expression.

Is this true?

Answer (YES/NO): NO